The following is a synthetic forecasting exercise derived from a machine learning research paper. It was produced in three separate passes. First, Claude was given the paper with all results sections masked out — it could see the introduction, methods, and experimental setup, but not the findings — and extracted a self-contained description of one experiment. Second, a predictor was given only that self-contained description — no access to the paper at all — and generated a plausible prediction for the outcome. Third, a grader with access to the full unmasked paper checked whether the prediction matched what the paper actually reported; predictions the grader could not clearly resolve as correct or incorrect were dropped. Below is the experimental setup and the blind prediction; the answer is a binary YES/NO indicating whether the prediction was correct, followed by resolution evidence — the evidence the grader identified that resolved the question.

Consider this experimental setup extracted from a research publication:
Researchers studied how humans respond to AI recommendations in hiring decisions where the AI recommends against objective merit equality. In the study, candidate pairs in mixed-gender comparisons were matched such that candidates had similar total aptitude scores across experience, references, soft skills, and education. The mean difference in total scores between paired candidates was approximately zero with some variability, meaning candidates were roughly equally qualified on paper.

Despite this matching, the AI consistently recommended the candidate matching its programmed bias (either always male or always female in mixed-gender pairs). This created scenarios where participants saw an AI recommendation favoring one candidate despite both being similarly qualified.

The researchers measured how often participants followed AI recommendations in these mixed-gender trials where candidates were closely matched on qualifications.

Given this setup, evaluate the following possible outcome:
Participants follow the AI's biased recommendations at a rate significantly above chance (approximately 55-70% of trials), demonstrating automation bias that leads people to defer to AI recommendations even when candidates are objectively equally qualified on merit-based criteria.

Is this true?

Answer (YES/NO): YES